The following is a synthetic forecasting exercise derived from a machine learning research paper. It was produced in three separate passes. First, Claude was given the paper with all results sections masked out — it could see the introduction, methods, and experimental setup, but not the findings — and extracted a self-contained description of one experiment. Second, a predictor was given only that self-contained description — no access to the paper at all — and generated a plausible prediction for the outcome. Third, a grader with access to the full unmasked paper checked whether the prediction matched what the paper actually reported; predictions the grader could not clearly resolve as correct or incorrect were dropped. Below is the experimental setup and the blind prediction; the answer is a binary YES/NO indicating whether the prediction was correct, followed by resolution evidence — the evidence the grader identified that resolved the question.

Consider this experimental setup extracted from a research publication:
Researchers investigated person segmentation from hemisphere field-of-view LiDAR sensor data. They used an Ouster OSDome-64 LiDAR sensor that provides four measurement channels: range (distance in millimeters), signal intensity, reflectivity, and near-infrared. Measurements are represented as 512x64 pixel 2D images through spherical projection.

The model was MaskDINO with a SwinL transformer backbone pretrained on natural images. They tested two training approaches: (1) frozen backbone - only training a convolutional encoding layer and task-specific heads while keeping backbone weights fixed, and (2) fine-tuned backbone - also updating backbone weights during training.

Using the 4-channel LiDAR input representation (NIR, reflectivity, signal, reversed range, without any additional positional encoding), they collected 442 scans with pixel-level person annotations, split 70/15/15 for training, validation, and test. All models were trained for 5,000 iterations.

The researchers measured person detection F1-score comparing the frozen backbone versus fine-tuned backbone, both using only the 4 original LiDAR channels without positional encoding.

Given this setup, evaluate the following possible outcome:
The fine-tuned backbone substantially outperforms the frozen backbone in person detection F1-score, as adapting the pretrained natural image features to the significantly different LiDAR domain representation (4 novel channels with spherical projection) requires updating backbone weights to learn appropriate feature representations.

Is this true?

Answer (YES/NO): NO